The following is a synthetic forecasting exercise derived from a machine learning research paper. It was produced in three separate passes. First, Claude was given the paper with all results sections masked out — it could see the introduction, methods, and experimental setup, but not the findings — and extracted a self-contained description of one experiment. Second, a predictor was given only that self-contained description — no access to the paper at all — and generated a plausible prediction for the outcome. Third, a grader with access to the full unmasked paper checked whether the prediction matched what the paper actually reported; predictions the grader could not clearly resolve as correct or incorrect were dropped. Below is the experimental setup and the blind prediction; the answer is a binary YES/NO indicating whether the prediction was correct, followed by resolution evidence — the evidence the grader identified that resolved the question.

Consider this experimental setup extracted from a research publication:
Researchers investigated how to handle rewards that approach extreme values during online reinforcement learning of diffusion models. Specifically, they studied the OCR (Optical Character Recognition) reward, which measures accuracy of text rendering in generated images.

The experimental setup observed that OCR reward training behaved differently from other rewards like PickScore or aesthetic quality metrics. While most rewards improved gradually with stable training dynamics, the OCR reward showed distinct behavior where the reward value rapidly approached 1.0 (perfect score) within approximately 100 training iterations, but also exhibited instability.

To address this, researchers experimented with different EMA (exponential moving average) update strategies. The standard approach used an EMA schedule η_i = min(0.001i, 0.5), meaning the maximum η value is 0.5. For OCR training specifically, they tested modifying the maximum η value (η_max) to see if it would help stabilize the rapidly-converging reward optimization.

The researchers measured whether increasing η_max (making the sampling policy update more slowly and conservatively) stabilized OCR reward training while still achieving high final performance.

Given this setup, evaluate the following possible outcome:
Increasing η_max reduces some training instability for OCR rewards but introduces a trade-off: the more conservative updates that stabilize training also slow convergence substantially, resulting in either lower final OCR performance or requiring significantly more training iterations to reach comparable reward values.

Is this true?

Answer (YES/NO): NO